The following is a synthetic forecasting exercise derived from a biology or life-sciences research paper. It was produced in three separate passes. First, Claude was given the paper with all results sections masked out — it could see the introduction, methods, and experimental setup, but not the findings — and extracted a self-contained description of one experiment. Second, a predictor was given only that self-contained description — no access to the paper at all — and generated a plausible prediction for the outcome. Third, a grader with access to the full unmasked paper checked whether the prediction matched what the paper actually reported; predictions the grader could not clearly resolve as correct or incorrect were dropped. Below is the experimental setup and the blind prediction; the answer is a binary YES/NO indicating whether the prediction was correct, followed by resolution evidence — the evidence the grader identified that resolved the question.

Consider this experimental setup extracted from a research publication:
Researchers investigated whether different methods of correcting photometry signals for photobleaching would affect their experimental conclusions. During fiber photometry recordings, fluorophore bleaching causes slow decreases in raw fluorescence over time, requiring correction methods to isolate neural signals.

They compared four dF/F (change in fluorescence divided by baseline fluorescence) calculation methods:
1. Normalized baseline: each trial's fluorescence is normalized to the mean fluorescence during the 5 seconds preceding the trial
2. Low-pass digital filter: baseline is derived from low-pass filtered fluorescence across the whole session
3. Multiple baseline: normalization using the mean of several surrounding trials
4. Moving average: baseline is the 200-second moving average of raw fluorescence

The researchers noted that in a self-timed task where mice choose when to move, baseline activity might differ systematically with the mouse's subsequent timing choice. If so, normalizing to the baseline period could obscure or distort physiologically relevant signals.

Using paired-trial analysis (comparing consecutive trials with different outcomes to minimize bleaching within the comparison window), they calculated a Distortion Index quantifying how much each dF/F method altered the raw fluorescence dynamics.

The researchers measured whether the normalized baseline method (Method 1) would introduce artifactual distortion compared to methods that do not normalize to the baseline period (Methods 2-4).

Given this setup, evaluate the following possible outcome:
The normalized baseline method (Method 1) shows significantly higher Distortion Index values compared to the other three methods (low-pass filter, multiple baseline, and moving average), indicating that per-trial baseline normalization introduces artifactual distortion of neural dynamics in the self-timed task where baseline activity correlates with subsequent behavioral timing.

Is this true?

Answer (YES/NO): YES